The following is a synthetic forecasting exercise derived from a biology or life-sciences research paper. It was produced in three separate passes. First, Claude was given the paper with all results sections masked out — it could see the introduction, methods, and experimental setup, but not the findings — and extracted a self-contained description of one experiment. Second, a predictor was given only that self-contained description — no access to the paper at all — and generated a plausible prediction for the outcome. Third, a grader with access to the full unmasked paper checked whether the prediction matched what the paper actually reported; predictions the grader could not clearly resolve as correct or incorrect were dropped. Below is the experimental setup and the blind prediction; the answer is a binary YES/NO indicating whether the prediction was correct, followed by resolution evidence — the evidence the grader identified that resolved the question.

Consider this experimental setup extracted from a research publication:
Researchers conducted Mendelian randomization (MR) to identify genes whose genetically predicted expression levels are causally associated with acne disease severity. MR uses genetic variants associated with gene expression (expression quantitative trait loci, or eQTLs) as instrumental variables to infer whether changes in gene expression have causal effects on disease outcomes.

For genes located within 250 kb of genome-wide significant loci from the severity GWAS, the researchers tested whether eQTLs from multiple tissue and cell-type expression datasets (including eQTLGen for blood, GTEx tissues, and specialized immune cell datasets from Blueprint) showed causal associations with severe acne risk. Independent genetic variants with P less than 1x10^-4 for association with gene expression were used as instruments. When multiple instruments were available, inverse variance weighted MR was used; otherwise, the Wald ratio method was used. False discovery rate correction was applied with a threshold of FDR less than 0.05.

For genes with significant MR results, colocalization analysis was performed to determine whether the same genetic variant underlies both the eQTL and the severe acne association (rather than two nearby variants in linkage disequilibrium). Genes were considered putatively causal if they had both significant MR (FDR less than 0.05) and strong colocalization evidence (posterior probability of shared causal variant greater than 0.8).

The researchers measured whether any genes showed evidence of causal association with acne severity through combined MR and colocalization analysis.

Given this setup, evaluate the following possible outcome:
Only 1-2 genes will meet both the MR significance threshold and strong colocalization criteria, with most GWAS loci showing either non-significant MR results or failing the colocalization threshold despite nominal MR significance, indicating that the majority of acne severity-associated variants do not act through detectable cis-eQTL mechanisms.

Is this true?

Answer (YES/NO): NO